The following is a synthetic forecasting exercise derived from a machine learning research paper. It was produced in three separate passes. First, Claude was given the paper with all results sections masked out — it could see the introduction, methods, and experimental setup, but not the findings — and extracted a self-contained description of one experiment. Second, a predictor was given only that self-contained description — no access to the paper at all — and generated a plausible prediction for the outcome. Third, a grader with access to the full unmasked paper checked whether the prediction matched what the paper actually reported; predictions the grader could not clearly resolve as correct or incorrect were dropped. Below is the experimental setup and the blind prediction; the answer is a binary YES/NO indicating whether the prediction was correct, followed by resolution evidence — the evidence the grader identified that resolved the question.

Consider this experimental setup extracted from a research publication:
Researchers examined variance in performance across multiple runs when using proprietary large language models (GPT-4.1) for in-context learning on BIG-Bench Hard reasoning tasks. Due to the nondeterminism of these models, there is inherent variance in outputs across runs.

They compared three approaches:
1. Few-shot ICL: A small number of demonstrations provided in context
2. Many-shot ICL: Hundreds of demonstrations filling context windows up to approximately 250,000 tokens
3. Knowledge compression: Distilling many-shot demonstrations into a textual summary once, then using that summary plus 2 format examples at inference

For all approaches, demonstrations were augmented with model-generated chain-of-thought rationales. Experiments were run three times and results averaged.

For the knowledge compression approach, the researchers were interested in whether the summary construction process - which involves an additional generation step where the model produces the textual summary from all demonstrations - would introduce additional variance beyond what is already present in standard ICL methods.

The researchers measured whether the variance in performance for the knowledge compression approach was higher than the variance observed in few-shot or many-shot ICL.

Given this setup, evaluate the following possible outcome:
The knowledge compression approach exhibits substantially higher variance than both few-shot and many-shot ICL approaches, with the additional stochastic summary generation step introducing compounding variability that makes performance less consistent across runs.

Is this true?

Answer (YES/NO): NO